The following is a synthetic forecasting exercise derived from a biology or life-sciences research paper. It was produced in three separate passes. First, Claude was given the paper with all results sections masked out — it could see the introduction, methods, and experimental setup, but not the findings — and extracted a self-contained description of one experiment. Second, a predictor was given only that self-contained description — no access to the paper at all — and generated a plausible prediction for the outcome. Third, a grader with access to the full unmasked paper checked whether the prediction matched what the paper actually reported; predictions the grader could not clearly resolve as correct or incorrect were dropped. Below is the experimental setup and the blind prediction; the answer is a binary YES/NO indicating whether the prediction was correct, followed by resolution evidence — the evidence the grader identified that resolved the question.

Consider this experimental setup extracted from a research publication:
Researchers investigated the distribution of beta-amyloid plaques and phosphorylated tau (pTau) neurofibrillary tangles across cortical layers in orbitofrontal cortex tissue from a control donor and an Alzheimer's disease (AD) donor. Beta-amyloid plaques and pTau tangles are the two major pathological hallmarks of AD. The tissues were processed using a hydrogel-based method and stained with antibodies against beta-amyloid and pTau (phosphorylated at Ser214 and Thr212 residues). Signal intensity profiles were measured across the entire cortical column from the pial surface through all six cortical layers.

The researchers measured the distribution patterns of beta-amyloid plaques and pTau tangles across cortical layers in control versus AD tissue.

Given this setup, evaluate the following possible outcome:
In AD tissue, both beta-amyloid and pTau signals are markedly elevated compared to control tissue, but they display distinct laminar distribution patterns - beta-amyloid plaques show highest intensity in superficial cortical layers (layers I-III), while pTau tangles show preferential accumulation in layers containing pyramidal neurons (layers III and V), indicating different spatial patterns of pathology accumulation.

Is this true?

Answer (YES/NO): NO